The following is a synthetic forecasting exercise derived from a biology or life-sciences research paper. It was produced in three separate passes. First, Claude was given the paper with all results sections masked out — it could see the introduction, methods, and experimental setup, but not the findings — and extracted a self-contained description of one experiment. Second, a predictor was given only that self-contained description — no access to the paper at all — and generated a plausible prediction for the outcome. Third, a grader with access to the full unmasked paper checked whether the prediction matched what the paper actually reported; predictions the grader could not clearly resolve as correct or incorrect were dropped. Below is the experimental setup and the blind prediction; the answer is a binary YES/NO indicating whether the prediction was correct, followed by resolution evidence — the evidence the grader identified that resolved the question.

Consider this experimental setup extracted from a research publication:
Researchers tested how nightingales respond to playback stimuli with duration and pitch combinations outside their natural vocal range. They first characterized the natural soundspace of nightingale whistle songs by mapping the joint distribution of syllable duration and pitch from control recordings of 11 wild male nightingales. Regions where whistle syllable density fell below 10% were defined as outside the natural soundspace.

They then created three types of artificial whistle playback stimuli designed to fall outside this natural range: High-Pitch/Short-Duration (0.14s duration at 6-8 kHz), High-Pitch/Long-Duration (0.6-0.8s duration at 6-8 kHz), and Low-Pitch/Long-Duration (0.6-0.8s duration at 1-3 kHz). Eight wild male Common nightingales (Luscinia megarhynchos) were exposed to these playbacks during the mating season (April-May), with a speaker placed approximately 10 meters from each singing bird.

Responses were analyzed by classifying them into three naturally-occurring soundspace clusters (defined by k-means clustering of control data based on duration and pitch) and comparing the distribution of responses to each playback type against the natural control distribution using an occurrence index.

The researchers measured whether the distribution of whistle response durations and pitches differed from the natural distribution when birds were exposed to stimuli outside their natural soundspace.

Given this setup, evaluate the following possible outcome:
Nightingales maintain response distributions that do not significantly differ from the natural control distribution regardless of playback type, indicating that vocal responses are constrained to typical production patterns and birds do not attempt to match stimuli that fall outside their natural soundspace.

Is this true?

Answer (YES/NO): NO